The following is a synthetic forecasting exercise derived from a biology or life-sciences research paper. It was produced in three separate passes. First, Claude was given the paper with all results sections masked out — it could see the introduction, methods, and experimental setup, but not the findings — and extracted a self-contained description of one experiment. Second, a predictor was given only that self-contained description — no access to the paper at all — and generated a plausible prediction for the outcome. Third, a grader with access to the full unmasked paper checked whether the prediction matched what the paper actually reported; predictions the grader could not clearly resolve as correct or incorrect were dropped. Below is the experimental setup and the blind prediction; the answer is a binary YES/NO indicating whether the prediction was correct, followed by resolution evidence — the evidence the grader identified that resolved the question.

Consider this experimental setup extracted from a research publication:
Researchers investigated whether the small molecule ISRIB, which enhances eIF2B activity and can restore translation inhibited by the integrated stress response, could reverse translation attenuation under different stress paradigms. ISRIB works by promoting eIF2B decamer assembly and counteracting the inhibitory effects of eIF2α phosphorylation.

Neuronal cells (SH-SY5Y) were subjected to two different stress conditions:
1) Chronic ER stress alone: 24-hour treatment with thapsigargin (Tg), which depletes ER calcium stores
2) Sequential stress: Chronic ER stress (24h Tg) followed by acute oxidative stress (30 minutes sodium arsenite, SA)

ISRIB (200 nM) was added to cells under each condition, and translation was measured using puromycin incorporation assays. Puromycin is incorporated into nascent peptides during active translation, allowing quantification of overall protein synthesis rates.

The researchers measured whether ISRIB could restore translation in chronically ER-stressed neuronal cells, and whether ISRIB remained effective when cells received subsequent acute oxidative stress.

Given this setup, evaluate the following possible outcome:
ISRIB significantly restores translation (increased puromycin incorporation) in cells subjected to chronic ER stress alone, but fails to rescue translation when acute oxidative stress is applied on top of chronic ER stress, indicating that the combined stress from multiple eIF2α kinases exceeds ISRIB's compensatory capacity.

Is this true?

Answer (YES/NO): NO